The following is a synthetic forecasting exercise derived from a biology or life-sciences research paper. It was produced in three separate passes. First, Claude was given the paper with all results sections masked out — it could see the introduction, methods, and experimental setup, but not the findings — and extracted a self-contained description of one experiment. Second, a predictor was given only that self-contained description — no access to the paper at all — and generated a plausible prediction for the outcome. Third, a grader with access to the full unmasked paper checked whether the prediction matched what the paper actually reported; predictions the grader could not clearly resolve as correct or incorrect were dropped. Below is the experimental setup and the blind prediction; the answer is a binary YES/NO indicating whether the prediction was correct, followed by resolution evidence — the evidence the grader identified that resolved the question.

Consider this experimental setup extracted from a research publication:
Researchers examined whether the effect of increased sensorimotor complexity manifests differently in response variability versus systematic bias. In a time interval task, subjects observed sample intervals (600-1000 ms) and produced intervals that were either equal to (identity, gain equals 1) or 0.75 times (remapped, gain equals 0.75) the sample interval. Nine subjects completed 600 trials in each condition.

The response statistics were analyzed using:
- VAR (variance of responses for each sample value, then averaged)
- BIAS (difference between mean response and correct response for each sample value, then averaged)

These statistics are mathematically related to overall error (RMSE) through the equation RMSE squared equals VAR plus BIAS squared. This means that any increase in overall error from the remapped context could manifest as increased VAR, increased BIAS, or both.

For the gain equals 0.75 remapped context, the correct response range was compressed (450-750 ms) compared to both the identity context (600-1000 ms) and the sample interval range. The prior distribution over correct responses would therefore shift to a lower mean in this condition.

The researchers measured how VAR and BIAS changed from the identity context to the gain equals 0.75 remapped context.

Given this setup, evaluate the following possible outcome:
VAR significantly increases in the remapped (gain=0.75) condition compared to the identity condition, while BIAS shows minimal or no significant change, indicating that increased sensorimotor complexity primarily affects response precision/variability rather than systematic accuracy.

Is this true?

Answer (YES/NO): NO